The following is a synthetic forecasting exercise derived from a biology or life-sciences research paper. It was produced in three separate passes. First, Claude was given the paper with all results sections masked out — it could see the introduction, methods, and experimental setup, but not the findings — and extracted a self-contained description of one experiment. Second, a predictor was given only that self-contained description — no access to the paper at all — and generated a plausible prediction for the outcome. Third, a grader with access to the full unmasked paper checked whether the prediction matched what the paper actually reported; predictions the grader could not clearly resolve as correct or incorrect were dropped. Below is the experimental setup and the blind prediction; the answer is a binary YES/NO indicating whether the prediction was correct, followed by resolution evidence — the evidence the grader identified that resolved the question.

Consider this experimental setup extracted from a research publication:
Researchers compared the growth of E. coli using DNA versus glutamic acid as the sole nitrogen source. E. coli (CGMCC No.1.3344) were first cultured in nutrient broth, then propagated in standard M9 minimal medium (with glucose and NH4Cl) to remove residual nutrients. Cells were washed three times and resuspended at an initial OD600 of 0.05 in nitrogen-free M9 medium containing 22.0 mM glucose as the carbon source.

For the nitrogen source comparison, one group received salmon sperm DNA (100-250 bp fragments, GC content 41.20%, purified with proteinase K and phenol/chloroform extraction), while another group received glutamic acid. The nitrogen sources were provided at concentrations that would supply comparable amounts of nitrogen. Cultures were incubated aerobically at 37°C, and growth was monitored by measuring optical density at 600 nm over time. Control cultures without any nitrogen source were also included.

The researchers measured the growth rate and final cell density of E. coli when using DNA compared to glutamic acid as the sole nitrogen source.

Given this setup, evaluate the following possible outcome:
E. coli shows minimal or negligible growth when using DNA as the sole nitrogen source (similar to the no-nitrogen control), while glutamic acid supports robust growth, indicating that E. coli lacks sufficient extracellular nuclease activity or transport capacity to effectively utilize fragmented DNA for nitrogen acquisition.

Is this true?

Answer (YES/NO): NO